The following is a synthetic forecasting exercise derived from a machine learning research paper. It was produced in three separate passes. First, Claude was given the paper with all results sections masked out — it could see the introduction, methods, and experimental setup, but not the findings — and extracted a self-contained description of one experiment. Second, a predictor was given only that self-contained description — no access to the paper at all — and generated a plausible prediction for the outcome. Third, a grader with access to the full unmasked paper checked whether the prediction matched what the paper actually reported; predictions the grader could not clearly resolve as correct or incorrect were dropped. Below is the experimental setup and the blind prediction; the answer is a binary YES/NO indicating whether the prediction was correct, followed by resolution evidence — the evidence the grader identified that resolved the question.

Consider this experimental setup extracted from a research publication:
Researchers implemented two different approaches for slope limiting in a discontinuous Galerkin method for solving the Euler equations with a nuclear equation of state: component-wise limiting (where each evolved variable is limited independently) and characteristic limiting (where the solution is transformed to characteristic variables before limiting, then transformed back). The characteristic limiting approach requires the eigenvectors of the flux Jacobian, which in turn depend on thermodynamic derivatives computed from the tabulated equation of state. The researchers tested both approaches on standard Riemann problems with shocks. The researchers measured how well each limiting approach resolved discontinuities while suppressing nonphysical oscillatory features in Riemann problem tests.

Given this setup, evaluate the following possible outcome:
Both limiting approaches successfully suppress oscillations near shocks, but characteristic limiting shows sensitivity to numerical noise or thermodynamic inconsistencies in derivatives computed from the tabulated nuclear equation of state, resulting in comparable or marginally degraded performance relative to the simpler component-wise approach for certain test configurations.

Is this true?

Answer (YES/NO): NO